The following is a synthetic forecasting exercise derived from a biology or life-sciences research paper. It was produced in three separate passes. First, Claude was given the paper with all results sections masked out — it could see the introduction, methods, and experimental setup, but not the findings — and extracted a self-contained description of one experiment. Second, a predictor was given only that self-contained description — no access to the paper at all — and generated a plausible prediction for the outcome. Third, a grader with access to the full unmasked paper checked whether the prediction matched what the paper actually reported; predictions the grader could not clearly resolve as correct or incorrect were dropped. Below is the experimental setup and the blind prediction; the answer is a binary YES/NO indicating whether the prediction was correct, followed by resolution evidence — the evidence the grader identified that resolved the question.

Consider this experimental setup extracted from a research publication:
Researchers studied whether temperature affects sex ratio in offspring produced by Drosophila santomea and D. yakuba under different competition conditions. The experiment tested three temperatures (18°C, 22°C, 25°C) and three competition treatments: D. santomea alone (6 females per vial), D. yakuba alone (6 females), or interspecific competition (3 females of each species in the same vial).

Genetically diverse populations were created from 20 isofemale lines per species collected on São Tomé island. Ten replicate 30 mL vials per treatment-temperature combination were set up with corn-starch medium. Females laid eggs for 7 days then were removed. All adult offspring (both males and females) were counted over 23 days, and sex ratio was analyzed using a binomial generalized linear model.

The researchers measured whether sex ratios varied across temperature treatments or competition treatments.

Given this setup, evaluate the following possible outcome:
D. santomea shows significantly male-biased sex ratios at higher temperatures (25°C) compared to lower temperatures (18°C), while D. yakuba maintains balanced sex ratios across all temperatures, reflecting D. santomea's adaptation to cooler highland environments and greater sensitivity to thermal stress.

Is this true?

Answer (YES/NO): NO